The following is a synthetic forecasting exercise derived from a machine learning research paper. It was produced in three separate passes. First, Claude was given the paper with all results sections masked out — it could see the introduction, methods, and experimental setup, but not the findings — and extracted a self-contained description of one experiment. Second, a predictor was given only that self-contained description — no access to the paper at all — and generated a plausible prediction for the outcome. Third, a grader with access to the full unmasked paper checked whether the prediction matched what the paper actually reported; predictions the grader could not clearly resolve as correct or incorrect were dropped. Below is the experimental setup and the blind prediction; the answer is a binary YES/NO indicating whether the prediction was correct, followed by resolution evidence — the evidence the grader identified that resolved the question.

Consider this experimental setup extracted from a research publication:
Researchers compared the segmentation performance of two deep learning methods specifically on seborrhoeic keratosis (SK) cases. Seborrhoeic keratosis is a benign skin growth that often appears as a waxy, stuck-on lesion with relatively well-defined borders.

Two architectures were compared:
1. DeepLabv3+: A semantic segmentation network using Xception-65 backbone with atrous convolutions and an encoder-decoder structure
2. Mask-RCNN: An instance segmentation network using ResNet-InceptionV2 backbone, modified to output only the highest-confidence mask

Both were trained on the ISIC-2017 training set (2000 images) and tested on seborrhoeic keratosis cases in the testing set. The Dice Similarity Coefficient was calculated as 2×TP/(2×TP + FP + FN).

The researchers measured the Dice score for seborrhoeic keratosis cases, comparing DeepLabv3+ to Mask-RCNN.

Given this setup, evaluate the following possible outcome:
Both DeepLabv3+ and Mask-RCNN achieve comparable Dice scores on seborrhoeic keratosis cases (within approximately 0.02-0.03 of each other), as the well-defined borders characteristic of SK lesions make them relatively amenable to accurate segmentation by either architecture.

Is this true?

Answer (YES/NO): NO